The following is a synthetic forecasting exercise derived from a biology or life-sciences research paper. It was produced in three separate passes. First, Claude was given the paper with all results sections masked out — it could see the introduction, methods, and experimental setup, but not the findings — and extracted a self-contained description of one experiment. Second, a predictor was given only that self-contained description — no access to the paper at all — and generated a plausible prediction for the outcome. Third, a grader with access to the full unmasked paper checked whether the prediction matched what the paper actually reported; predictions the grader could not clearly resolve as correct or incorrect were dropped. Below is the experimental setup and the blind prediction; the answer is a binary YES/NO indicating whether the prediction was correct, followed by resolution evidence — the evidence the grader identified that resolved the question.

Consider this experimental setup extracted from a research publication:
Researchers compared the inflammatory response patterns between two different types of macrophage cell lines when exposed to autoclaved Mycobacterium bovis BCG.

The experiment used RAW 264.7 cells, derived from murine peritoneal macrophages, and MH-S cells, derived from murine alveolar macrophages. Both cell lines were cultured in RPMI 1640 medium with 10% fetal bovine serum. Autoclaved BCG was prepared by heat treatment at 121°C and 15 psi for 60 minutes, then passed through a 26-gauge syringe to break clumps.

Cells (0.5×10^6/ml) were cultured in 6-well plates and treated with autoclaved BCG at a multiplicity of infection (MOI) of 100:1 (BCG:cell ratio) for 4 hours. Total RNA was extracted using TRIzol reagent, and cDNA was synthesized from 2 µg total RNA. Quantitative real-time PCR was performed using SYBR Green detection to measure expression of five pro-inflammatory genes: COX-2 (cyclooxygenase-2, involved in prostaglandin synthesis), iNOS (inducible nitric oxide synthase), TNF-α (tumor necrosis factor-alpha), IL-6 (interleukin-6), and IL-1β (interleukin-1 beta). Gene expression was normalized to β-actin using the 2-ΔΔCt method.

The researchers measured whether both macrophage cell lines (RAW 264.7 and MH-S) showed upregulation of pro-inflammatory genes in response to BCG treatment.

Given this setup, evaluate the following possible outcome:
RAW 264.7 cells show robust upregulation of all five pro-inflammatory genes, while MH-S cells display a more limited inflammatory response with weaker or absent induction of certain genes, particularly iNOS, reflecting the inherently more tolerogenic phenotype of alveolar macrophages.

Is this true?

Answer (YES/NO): NO